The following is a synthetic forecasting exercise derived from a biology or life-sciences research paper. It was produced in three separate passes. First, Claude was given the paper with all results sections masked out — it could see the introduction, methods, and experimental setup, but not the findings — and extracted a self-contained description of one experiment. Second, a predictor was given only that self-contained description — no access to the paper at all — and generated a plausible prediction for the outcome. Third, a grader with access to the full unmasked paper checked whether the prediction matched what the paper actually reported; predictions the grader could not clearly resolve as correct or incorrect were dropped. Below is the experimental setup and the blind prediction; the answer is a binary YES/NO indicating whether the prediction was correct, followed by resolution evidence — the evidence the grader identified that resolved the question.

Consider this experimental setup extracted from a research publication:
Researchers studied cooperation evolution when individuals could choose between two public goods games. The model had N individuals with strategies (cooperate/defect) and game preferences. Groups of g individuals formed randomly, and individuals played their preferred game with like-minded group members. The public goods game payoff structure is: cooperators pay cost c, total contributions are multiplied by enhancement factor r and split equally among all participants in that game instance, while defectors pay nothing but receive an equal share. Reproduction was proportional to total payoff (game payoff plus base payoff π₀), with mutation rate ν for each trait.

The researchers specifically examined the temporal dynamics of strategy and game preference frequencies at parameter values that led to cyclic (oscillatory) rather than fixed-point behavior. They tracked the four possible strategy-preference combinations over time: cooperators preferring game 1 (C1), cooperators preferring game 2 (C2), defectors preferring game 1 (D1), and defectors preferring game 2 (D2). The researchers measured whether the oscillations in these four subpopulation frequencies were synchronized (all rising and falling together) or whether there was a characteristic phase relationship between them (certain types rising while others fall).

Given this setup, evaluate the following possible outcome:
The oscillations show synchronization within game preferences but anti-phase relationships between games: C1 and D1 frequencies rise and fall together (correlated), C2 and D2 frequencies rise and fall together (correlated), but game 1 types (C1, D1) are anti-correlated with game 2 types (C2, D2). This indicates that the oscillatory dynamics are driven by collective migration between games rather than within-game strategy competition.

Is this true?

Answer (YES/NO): NO